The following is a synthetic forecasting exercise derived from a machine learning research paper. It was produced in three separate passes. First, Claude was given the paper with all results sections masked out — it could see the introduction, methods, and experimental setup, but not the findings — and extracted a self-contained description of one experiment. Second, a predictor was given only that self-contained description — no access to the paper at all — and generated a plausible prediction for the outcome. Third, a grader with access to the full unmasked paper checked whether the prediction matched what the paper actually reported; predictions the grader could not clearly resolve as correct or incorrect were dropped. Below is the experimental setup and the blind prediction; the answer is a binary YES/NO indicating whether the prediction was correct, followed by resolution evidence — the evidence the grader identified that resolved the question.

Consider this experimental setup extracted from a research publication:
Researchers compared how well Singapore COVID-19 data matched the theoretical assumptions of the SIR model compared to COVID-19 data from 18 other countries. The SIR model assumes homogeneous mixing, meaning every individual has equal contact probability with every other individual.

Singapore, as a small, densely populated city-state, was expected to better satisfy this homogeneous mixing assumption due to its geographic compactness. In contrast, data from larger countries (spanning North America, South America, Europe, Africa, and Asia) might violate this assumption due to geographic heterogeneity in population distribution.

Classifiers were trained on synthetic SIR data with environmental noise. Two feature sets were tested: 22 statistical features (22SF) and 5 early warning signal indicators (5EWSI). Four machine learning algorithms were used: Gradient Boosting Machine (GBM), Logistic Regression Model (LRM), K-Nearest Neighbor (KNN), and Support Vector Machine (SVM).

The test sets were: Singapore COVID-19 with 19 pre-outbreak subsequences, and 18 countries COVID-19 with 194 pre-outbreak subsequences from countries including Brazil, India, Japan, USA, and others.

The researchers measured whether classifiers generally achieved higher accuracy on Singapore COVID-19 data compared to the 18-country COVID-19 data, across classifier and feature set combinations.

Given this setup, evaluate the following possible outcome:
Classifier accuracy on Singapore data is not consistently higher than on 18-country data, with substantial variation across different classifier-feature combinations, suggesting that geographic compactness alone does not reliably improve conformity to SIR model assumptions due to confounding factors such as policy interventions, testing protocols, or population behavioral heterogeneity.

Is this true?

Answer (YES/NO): NO